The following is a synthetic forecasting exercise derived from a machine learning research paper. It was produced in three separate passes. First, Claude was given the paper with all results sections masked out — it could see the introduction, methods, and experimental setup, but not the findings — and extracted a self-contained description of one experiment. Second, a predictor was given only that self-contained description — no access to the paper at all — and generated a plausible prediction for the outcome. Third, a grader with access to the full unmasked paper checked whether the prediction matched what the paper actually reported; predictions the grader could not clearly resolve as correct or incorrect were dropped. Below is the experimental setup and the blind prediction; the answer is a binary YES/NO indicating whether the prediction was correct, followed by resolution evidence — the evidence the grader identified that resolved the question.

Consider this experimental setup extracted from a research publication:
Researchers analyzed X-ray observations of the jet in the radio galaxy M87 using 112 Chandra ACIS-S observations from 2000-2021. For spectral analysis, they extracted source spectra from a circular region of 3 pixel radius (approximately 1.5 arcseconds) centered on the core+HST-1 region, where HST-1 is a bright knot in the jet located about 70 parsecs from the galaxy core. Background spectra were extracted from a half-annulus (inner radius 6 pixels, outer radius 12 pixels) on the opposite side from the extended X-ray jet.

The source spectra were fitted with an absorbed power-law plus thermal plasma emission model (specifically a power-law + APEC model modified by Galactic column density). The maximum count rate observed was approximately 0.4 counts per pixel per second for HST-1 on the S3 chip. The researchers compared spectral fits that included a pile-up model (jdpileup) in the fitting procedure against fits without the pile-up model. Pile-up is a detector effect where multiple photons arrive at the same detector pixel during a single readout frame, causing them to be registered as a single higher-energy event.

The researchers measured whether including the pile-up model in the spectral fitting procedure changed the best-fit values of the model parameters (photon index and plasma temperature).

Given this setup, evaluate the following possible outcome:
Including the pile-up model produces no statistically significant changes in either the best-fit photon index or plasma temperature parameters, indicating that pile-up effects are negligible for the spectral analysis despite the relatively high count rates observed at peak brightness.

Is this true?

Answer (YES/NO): YES